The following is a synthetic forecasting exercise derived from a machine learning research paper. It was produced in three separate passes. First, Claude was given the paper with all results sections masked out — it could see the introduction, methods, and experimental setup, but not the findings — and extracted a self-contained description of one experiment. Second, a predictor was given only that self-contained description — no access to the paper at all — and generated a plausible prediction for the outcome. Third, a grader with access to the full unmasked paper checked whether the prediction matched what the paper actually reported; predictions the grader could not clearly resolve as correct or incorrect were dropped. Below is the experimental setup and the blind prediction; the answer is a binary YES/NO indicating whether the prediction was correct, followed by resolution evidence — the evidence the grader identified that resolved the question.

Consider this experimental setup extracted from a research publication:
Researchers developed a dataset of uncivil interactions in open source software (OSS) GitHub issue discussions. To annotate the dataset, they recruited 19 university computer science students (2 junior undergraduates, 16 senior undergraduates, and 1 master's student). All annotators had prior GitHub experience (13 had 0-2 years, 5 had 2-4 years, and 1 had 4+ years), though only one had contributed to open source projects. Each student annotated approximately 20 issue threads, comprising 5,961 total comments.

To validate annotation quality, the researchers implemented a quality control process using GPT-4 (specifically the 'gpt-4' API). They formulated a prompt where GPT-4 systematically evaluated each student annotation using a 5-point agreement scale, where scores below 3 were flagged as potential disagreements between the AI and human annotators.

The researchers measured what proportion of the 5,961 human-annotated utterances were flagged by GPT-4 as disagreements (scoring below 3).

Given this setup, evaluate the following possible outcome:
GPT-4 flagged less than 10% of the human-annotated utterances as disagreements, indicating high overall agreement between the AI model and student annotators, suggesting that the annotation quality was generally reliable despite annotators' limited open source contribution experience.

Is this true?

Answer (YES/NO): YES